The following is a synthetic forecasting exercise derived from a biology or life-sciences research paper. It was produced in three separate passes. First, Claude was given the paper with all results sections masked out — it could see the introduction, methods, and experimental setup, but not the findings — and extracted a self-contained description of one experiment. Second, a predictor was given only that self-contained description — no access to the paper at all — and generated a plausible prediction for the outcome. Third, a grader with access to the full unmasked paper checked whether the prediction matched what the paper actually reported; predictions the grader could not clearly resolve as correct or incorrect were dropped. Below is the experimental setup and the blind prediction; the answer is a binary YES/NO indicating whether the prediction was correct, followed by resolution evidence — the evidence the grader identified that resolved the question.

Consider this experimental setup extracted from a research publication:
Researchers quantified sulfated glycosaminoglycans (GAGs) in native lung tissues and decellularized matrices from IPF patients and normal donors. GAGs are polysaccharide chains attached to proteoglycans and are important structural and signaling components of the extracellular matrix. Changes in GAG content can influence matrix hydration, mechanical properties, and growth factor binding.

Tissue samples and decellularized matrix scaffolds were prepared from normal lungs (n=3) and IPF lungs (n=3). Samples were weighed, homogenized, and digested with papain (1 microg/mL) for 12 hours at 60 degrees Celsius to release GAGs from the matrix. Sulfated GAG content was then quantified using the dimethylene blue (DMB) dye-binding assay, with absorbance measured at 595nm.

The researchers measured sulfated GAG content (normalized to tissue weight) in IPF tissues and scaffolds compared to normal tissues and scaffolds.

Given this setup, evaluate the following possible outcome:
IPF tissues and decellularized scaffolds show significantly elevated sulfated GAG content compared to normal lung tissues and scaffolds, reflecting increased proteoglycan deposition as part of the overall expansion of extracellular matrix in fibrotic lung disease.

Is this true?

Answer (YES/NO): YES